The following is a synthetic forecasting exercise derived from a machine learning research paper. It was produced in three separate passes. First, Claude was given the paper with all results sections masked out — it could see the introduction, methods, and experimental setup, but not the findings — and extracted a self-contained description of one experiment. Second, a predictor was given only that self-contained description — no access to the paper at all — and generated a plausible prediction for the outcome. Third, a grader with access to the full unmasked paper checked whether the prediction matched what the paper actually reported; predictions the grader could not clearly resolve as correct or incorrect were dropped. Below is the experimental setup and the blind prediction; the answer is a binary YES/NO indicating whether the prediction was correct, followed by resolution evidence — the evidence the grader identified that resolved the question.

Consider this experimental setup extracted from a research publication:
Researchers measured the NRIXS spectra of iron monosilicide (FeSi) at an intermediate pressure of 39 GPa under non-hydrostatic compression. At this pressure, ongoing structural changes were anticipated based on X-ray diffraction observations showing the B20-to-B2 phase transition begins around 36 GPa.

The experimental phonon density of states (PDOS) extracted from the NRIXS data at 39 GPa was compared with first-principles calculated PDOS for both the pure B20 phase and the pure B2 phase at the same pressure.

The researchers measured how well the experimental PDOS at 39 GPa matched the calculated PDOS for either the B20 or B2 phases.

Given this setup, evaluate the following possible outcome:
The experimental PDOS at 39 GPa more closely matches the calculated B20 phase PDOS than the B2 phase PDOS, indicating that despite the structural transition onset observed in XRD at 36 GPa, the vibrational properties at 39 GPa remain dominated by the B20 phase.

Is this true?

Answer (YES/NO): NO